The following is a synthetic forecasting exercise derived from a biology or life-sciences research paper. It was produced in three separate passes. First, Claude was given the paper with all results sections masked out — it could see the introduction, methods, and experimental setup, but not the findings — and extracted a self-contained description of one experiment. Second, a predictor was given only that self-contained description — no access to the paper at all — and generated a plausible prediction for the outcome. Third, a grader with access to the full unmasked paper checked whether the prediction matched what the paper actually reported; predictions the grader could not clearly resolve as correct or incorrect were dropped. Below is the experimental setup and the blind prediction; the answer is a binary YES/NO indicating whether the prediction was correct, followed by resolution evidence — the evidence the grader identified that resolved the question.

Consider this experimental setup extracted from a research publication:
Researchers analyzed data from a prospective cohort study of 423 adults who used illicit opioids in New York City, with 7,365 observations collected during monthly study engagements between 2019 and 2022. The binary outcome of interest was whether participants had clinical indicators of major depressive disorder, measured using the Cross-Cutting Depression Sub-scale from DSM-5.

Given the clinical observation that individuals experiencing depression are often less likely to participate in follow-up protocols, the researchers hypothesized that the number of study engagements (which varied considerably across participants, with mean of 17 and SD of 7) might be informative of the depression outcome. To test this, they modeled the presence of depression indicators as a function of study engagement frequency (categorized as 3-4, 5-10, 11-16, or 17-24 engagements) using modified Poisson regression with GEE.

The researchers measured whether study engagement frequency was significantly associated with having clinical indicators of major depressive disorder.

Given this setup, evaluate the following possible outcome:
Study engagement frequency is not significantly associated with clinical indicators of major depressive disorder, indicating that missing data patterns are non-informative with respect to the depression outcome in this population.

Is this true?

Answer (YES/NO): NO